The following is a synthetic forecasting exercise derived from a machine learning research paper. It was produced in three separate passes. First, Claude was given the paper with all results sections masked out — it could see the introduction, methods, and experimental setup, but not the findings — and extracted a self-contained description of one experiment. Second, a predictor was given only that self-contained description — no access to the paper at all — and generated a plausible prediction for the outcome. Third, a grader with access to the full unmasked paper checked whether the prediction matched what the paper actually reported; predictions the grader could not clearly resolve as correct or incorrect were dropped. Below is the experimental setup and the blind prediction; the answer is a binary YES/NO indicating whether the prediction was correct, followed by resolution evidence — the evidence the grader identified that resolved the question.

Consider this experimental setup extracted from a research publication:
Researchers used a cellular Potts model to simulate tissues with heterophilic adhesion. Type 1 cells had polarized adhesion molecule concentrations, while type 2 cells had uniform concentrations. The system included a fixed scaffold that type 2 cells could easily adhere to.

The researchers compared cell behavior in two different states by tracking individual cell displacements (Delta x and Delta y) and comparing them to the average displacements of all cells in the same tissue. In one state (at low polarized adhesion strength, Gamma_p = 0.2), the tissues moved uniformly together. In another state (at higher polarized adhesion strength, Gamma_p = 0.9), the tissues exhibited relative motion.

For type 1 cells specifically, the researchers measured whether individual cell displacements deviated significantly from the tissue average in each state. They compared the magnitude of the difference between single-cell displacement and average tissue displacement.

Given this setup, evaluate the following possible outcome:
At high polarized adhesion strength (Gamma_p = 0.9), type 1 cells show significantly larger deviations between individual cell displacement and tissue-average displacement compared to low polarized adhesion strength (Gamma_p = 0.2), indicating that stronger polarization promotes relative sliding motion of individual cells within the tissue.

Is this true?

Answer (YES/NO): YES